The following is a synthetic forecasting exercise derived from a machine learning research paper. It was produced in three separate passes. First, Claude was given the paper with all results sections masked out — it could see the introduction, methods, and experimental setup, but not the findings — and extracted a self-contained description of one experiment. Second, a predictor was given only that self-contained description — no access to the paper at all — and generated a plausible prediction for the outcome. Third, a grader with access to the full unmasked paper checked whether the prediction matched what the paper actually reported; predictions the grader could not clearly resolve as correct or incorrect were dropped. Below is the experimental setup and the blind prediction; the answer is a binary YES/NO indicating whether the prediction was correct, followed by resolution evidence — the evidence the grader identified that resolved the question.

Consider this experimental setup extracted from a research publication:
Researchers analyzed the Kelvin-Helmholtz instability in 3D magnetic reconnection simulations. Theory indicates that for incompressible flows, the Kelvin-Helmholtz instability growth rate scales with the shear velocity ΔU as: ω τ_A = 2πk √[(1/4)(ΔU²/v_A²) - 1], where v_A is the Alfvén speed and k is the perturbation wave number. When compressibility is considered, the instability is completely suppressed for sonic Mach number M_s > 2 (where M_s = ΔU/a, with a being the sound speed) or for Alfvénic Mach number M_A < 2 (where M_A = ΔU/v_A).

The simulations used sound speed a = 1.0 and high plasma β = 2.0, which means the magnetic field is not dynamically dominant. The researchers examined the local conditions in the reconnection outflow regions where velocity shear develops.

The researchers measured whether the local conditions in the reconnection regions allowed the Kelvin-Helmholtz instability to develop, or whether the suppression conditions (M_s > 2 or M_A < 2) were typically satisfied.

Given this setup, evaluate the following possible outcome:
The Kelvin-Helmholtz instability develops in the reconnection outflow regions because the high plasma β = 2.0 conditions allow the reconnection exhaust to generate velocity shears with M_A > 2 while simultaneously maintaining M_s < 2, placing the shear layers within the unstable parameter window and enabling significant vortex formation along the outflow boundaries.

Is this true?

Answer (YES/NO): YES